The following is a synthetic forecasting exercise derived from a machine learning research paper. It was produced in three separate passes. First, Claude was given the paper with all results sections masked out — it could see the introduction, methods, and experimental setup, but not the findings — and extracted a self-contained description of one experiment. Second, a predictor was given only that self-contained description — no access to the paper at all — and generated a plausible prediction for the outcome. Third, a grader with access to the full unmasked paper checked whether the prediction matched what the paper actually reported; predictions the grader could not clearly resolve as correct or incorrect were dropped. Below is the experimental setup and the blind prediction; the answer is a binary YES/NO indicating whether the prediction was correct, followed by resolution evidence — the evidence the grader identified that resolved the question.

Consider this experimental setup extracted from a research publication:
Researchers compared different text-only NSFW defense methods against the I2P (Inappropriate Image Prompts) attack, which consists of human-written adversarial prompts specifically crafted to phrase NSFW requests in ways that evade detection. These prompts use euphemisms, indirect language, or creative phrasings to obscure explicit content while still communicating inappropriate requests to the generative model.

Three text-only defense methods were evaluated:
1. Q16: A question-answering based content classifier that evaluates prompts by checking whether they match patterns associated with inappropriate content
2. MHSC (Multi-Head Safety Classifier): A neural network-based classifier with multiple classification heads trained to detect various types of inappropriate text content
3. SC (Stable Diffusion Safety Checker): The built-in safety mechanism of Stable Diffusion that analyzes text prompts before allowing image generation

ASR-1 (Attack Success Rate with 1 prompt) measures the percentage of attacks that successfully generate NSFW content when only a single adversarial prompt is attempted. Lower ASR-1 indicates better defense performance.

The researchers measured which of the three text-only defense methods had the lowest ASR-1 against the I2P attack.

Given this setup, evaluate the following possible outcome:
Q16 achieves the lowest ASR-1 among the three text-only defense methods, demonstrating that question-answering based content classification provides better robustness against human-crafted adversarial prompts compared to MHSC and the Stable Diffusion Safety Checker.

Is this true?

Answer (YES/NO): NO